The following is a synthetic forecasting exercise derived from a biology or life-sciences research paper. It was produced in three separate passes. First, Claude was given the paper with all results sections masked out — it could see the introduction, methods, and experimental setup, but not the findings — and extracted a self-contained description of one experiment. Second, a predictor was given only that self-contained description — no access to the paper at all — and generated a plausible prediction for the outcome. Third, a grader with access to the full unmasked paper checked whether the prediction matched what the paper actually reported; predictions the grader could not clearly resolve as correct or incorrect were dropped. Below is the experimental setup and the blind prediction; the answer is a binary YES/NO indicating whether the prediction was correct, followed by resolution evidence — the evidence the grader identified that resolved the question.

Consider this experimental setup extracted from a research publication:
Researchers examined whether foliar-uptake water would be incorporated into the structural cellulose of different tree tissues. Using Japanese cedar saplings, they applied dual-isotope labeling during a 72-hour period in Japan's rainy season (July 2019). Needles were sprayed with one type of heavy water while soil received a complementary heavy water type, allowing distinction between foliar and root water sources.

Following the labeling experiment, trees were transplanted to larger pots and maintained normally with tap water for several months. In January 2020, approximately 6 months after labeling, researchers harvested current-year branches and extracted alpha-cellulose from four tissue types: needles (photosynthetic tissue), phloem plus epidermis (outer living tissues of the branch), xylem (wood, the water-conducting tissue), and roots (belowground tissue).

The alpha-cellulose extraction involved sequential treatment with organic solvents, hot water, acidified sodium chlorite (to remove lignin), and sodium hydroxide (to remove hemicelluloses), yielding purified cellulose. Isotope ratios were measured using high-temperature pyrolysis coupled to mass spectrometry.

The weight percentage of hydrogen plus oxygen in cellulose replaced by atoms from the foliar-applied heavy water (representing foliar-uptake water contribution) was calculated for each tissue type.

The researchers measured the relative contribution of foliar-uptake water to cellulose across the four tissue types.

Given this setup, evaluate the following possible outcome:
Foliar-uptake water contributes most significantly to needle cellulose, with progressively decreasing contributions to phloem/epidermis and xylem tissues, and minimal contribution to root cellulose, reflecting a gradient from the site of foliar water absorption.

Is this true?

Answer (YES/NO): NO